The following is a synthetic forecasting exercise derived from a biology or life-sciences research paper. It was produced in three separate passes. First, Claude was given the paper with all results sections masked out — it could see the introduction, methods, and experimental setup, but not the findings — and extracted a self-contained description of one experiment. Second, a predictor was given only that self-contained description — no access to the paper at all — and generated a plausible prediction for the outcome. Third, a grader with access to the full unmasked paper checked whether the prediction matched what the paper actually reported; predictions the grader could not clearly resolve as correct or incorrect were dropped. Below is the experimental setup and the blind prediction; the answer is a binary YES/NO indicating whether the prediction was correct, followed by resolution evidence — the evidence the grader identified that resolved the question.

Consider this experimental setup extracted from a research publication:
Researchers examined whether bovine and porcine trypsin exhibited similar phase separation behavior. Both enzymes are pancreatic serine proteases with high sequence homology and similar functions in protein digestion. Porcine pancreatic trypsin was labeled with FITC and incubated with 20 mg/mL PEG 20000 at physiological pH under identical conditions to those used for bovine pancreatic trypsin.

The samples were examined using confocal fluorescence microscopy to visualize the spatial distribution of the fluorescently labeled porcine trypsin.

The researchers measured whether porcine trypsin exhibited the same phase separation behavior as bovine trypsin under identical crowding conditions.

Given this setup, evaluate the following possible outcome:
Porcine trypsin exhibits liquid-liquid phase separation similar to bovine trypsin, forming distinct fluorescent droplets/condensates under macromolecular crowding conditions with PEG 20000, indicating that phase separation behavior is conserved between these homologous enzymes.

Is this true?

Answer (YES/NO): YES